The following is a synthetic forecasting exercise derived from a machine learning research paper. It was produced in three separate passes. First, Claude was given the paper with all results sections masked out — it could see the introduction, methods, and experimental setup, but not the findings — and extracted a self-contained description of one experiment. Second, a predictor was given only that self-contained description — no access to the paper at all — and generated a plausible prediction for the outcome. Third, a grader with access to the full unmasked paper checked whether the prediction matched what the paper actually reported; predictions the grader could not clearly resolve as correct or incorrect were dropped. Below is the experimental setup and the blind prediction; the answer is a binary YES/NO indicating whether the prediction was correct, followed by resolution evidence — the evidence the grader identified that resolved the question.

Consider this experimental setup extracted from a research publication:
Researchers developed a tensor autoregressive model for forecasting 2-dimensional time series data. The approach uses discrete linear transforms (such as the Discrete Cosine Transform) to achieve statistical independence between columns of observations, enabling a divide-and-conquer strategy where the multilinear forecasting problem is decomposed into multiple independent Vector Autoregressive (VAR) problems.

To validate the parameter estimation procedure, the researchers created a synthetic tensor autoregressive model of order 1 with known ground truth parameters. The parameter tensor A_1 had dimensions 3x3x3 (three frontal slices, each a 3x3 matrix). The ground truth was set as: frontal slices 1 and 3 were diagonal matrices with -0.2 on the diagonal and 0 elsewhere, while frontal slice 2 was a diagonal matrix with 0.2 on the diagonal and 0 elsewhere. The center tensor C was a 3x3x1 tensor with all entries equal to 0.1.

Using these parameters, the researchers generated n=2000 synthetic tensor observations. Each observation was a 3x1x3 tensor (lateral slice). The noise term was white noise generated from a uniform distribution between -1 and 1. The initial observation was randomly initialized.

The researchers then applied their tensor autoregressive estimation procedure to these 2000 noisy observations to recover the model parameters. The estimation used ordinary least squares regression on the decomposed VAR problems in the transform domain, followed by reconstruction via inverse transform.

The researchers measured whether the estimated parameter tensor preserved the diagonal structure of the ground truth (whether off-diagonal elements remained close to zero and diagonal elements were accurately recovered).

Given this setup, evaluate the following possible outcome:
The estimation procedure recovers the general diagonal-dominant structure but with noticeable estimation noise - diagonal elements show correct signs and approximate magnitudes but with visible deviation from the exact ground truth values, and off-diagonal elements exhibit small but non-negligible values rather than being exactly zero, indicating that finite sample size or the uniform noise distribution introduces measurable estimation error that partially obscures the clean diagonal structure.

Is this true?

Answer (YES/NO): NO